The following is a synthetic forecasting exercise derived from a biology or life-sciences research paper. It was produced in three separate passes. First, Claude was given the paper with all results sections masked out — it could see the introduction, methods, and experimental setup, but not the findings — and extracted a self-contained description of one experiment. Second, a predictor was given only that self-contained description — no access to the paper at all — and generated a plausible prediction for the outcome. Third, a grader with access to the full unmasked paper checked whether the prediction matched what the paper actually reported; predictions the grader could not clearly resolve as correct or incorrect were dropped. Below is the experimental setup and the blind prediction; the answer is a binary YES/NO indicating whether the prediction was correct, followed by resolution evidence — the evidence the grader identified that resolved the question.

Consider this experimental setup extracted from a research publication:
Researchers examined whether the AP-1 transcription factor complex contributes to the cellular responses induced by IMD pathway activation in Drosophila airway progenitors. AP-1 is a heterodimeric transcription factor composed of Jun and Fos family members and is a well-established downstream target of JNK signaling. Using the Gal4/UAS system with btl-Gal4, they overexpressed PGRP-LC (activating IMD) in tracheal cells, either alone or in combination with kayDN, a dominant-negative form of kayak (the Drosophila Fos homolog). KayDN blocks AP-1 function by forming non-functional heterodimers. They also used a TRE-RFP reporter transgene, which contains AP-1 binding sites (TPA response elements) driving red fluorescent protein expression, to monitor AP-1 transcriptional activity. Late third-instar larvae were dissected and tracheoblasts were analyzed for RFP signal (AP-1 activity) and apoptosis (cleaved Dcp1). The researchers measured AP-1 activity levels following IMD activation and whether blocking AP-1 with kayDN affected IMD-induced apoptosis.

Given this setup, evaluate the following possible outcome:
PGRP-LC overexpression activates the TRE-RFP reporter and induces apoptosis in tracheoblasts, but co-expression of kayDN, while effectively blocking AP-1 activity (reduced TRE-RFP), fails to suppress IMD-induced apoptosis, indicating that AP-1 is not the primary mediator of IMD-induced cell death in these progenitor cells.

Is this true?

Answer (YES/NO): NO